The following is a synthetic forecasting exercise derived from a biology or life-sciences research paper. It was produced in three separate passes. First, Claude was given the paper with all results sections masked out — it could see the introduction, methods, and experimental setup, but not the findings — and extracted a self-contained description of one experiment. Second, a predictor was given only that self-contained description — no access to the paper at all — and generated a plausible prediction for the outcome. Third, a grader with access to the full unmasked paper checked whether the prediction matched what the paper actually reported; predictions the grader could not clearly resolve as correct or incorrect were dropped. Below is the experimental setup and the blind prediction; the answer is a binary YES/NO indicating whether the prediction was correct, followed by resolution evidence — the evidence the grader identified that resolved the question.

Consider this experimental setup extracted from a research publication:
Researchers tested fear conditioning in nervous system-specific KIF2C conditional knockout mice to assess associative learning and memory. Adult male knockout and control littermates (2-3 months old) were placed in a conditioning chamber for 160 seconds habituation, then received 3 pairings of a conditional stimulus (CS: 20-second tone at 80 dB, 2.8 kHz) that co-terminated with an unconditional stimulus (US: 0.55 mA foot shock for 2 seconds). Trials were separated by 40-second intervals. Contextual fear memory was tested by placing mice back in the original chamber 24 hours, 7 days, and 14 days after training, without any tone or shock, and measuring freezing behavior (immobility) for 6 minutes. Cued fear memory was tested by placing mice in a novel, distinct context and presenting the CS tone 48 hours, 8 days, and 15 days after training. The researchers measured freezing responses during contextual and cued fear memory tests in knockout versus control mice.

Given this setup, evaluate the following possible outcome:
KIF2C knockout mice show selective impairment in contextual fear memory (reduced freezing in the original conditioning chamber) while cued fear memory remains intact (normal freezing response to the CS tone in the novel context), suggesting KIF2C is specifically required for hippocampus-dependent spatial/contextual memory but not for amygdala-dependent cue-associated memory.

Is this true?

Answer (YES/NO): NO